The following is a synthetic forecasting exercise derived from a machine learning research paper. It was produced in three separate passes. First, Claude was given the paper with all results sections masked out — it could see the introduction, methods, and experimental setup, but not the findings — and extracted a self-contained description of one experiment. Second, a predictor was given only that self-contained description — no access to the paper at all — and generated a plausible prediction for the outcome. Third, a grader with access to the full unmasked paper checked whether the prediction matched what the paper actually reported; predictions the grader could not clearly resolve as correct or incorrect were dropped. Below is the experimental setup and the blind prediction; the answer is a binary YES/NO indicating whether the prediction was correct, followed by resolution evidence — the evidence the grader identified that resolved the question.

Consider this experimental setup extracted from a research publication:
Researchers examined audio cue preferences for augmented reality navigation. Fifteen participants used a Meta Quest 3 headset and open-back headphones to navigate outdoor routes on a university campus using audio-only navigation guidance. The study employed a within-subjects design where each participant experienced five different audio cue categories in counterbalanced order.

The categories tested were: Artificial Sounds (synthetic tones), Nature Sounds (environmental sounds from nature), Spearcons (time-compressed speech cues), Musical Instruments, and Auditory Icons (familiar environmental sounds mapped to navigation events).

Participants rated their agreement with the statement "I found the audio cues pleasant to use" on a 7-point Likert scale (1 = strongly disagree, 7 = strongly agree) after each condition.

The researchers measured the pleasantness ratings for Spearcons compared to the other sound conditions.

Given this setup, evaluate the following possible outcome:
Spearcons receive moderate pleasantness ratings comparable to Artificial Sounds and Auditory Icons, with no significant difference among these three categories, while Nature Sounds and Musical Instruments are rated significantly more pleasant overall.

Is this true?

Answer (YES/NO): NO